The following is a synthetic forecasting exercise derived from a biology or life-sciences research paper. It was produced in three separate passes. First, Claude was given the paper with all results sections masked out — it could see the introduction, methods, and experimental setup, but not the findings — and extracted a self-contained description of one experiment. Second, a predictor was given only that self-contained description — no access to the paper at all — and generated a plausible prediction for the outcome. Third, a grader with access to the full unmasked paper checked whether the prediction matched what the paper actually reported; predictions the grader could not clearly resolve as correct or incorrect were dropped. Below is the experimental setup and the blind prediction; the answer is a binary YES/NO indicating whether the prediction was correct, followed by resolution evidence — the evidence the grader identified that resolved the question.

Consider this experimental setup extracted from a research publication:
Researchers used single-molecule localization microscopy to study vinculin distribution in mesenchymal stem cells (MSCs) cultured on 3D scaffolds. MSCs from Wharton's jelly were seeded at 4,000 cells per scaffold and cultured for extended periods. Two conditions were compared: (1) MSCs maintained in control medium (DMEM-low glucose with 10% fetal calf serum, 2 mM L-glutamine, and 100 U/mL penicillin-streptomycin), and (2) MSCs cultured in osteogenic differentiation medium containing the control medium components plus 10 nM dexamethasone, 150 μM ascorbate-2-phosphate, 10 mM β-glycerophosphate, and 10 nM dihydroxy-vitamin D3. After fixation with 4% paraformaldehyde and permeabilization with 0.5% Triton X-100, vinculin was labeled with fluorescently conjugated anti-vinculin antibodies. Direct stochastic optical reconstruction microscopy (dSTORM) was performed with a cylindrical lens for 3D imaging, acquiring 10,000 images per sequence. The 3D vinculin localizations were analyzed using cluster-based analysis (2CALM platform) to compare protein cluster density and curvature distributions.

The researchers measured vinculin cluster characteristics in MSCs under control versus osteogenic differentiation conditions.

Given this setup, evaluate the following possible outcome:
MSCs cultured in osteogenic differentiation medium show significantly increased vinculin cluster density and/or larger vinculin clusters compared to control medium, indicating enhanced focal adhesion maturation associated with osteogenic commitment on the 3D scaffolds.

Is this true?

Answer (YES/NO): NO